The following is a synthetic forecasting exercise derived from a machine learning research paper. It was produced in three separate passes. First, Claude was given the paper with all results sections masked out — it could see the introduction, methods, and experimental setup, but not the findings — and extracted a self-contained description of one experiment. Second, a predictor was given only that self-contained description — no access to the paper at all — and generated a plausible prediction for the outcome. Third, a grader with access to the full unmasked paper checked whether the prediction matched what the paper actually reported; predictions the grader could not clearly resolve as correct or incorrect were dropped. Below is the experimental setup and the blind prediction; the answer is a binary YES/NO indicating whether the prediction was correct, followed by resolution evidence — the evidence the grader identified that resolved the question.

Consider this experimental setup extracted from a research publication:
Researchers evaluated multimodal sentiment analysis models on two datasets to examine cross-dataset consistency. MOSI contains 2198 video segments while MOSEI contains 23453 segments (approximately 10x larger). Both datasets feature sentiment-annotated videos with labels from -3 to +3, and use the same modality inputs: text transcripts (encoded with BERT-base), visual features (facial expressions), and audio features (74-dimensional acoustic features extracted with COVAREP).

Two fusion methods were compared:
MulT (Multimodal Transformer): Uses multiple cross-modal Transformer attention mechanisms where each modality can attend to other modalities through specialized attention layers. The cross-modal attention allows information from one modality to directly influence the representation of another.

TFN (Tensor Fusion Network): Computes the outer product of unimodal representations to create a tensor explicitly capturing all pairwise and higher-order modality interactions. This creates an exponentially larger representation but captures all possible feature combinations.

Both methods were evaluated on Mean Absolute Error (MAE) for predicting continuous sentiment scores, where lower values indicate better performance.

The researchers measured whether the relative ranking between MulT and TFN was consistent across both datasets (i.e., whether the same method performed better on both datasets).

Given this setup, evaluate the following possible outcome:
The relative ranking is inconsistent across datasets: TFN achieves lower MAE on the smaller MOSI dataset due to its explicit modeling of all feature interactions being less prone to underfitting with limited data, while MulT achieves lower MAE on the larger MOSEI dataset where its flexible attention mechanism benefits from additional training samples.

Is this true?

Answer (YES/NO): NO